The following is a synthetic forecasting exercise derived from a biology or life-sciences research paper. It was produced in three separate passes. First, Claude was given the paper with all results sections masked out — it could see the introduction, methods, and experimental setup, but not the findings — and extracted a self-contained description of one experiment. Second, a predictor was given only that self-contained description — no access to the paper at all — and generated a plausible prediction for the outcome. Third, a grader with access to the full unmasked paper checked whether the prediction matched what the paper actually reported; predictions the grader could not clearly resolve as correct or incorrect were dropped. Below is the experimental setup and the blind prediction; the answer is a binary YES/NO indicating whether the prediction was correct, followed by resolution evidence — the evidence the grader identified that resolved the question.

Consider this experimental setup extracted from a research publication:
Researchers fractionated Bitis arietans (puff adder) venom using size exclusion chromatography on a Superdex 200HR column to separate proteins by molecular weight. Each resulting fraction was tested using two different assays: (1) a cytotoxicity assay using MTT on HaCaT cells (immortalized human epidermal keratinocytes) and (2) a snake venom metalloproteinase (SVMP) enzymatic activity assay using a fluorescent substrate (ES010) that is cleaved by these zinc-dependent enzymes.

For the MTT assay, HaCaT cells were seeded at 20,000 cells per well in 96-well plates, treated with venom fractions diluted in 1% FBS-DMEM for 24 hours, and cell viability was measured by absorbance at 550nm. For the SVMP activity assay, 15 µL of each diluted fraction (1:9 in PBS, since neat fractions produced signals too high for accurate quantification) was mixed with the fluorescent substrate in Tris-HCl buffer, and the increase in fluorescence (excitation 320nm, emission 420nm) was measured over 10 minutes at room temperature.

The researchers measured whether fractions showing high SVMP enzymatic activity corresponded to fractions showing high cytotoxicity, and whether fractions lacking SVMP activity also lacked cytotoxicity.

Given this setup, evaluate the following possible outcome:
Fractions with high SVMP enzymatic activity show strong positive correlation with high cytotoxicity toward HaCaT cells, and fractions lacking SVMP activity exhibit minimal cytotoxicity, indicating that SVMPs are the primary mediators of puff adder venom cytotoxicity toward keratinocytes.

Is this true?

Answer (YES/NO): YES